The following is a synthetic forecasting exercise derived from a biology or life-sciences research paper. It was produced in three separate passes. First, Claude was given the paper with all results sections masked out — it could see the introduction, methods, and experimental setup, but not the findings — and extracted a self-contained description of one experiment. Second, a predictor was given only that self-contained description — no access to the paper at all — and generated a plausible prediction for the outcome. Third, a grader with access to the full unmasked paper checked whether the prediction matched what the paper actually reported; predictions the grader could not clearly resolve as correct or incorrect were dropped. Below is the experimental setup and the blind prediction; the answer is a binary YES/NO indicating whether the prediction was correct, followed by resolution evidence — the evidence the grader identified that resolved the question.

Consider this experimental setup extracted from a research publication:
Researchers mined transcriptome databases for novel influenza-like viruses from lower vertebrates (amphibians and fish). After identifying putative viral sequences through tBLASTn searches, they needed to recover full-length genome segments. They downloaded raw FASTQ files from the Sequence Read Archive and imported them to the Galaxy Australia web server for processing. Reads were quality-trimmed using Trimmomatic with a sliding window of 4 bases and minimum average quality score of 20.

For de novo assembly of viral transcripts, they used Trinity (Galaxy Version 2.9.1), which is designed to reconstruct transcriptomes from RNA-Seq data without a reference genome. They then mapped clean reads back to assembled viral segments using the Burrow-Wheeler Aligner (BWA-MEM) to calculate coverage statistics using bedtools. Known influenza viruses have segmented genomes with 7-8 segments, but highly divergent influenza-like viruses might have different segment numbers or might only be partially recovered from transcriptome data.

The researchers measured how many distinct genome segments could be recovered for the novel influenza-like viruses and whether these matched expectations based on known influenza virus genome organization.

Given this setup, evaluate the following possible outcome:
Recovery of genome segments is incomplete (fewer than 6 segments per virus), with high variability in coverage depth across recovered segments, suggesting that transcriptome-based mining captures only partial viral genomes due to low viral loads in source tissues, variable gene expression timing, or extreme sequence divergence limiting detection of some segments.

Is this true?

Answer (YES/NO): NO